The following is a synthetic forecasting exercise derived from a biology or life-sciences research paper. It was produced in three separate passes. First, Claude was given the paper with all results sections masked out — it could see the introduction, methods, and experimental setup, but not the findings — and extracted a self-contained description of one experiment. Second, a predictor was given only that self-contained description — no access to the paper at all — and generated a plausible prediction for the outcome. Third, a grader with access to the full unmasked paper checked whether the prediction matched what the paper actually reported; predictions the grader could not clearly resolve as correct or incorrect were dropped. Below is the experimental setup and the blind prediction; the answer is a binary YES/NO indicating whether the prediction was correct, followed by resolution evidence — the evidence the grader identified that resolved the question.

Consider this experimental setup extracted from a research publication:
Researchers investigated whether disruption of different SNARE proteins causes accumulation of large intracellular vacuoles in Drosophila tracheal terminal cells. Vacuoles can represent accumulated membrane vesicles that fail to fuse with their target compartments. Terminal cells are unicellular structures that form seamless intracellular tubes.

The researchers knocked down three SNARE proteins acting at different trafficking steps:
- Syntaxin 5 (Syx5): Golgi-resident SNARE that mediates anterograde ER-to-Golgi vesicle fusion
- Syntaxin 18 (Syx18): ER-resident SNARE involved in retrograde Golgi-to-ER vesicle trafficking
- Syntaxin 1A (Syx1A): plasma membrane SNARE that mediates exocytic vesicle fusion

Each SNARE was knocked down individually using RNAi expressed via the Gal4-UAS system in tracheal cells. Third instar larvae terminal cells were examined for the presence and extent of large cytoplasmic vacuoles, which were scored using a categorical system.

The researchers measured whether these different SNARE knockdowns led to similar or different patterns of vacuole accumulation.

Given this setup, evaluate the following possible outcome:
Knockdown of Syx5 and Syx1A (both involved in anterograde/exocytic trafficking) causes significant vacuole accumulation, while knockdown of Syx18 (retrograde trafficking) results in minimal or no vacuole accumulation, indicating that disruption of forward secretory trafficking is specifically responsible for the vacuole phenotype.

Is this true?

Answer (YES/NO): NO